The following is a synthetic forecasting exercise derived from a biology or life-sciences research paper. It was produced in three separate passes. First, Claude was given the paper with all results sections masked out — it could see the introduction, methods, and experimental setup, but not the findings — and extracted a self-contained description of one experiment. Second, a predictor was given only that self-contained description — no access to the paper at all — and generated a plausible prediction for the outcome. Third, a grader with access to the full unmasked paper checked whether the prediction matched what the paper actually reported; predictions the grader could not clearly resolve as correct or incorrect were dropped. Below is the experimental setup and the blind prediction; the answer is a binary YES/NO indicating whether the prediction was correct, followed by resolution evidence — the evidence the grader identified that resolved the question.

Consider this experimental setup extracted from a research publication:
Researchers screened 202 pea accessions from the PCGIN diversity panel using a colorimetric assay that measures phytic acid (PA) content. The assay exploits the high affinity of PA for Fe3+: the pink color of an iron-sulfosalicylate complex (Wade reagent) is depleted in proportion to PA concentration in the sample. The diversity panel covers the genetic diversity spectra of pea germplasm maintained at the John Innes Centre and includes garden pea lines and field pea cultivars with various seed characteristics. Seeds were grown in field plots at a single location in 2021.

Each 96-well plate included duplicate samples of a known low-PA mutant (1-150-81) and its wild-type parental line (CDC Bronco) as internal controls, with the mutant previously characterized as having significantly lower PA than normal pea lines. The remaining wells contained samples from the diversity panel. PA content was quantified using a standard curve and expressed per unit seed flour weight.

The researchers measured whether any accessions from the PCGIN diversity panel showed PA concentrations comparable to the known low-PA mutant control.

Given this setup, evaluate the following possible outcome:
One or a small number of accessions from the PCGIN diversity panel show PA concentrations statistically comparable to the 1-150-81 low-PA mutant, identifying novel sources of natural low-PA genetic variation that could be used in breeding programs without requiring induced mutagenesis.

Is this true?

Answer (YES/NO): YES